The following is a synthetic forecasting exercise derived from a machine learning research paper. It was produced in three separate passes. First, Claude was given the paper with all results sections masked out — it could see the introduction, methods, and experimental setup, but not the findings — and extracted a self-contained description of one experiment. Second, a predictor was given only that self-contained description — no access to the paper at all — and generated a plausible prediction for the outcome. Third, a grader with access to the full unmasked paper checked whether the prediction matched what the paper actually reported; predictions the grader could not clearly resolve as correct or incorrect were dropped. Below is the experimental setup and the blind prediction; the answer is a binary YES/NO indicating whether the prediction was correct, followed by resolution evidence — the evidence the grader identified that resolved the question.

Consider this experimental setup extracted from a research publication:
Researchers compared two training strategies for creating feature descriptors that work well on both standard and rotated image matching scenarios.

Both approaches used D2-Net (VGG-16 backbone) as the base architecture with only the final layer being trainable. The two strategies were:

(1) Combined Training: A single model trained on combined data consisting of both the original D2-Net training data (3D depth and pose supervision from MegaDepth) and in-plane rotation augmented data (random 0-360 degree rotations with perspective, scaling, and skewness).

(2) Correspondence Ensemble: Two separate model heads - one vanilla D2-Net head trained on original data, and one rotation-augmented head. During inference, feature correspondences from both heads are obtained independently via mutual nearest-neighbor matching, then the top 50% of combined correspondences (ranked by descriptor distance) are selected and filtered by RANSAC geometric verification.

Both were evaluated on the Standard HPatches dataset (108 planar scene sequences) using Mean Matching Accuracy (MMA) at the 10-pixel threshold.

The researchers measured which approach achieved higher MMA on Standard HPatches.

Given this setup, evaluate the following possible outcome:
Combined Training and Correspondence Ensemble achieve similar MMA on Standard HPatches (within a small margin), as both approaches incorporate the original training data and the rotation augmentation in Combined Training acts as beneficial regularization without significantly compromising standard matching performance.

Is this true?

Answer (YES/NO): NO